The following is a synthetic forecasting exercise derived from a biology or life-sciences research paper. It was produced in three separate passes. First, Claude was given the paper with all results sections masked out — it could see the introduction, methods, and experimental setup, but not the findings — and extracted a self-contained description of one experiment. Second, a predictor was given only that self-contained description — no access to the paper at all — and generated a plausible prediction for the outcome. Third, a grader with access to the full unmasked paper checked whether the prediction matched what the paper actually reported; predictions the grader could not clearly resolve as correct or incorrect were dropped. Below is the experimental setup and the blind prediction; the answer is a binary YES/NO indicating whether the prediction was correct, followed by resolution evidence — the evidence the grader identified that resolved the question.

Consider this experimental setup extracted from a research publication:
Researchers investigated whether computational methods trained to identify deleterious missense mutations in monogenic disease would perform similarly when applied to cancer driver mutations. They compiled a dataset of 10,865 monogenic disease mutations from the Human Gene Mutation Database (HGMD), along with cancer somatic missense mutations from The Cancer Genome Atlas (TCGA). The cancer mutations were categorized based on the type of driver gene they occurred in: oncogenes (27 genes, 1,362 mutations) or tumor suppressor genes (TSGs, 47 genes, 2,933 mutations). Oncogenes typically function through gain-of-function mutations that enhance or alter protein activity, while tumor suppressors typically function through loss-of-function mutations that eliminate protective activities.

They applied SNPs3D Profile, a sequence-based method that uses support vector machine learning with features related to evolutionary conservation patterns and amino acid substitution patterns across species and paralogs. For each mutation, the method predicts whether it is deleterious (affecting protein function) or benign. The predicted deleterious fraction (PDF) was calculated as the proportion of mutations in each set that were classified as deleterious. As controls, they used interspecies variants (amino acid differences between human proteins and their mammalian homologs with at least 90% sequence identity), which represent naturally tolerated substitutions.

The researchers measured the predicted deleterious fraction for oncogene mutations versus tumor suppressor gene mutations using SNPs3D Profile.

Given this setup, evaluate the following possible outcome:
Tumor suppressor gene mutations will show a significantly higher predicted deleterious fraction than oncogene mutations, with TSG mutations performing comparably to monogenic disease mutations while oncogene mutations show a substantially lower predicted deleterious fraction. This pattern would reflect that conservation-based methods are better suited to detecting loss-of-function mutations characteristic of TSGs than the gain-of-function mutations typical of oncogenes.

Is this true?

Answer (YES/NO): NO